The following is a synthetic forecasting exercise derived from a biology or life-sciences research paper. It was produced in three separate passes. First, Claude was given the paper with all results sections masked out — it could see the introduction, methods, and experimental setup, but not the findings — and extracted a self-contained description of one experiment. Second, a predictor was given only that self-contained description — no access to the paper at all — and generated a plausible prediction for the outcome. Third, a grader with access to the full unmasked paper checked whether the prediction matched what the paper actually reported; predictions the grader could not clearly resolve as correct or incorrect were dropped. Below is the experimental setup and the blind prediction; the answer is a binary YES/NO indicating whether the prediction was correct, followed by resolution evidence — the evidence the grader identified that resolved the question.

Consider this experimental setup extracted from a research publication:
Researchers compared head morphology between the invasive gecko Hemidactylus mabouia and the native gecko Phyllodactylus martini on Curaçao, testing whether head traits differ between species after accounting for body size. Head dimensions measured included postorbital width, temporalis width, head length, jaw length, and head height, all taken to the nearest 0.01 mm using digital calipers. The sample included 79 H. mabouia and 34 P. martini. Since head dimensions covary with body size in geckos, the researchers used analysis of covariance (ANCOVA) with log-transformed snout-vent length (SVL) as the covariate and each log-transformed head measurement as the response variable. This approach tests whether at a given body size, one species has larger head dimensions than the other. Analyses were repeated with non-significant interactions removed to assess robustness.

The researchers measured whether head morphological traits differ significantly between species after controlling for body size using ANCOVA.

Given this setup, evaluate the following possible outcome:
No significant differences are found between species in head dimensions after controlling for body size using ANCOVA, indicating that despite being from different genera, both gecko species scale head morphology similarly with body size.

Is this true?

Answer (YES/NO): NO